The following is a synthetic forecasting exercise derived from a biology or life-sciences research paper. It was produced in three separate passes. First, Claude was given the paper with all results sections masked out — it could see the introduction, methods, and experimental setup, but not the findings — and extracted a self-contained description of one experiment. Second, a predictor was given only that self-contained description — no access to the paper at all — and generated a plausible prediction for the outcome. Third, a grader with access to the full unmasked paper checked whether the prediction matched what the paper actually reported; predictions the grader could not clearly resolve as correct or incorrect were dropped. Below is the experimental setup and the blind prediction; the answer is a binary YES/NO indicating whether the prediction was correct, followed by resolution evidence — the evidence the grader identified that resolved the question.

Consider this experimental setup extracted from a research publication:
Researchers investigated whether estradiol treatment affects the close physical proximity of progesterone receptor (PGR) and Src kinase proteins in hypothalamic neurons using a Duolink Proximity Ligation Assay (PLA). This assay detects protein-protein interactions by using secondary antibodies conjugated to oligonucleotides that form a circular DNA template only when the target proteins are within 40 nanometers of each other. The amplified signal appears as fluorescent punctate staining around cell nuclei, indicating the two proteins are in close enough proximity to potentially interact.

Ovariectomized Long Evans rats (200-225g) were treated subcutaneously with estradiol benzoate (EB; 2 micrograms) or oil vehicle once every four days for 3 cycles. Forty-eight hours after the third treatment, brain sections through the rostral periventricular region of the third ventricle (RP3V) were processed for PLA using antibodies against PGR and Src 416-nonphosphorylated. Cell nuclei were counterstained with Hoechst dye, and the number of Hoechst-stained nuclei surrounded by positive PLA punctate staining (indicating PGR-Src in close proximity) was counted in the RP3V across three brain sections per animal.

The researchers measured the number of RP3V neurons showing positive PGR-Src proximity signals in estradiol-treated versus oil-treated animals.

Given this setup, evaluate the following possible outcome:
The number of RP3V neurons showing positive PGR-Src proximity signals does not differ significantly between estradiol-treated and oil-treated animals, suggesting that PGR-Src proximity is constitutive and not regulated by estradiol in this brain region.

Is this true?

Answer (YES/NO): NO